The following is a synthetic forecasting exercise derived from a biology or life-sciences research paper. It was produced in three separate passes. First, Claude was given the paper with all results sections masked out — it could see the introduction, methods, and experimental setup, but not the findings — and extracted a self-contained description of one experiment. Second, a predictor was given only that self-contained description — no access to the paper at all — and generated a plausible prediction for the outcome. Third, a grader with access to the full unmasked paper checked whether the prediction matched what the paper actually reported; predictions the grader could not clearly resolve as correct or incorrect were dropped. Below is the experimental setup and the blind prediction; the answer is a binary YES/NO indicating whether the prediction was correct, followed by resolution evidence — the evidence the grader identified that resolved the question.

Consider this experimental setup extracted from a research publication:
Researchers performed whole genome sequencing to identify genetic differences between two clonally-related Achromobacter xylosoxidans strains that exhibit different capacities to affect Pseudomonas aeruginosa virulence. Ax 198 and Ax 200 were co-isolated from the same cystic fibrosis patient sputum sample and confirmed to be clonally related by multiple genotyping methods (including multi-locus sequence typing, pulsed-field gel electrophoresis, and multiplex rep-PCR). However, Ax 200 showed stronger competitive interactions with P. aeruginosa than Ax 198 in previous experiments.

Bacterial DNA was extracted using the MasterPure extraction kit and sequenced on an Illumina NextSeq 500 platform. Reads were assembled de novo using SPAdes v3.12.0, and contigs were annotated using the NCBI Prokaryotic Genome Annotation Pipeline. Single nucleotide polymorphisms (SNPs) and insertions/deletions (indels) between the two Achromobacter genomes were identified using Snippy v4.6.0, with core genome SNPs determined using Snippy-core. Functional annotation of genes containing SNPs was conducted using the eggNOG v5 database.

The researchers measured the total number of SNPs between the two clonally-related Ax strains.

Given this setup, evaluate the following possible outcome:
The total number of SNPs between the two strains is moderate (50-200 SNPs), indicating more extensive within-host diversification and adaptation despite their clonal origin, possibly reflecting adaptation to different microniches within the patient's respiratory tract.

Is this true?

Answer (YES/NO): YES